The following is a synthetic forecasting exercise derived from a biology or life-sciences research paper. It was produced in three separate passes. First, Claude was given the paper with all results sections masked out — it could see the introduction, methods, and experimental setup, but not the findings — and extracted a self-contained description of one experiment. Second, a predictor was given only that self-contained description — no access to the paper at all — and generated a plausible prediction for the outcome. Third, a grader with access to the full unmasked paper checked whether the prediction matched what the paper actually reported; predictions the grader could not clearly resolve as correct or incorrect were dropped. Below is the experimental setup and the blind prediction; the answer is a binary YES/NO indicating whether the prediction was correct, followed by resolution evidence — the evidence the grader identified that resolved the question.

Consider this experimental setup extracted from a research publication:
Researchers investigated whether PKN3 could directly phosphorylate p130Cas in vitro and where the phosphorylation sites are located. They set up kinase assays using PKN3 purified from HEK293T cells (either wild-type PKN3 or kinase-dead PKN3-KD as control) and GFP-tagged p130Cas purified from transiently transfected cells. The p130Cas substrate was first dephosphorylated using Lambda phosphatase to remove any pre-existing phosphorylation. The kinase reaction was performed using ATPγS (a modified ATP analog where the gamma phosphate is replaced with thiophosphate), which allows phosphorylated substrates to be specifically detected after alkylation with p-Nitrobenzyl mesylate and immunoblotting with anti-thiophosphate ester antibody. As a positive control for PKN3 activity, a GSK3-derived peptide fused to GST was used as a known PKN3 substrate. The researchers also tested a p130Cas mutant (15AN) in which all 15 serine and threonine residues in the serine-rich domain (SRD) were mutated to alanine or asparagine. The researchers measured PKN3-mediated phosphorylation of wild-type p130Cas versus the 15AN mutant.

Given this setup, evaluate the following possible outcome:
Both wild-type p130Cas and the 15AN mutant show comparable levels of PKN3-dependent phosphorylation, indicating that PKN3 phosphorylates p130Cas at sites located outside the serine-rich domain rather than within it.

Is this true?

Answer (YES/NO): NO